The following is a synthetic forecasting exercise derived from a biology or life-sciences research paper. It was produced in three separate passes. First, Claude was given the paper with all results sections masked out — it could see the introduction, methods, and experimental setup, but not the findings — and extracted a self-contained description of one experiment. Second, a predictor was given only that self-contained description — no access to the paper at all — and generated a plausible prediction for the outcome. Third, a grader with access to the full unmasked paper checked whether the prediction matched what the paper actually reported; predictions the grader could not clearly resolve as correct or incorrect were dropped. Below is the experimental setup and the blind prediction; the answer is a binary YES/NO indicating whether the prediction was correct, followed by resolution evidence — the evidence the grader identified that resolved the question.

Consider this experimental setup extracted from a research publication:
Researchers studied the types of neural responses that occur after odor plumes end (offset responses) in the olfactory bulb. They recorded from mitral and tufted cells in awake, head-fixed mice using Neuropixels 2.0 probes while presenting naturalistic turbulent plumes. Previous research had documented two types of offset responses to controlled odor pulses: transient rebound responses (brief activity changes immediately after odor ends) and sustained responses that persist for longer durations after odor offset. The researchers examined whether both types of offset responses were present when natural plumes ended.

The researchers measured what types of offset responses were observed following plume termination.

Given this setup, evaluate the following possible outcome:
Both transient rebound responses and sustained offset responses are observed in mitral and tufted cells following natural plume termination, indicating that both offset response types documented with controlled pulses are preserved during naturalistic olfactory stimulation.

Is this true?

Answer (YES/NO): YES